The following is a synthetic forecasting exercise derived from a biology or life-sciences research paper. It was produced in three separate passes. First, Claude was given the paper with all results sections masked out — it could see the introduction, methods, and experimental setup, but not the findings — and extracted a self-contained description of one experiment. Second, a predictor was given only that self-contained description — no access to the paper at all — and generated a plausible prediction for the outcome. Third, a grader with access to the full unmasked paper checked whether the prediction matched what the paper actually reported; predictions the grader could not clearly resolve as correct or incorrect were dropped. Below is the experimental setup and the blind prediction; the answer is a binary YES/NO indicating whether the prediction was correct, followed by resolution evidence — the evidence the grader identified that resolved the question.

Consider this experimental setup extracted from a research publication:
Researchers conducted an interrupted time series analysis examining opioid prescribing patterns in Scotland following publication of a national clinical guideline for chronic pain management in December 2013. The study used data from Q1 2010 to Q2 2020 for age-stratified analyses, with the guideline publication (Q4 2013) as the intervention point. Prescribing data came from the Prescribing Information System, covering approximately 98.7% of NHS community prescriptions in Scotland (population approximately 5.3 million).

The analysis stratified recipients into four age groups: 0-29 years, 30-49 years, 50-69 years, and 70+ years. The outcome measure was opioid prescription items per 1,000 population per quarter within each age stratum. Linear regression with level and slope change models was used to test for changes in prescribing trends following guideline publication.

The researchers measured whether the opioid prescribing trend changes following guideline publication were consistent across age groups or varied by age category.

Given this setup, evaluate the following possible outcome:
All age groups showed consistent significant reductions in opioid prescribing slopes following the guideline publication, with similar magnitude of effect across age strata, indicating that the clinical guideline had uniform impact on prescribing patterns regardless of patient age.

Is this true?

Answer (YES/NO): NO